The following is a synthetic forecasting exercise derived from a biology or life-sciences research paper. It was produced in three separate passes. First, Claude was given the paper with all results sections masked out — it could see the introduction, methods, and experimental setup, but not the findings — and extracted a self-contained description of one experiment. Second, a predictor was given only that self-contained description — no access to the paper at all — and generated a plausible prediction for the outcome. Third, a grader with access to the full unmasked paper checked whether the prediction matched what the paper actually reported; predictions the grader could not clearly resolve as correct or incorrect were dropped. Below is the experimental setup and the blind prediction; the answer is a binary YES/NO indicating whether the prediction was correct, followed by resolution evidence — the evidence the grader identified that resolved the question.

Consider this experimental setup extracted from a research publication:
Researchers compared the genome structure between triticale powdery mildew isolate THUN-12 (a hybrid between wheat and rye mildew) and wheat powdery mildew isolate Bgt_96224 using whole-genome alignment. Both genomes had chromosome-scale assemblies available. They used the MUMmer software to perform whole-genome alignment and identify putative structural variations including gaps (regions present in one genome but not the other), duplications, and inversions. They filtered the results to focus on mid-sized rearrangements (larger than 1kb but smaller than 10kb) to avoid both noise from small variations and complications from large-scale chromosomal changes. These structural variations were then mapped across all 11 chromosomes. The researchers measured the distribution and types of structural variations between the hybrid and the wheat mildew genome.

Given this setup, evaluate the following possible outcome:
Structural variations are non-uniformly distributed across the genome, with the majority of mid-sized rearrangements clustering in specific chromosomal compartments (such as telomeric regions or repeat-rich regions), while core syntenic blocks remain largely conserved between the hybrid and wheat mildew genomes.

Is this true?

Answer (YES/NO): NO